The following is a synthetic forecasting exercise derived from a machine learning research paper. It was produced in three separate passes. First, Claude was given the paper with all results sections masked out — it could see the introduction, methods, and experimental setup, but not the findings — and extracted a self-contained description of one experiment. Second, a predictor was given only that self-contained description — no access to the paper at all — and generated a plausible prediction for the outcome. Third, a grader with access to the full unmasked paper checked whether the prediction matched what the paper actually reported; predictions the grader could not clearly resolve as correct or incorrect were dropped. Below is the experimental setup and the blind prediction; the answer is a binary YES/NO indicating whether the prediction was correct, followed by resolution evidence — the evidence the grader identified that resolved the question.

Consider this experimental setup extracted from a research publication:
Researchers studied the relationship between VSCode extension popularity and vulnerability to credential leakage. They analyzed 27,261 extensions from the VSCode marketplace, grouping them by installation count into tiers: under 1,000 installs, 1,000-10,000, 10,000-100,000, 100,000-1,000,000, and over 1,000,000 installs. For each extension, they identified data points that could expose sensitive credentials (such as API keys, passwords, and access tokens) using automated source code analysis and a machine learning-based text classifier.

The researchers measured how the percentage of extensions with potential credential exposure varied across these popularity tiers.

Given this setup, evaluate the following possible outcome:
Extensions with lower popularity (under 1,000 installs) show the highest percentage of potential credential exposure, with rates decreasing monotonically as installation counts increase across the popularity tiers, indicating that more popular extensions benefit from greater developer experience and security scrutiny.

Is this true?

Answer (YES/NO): NO